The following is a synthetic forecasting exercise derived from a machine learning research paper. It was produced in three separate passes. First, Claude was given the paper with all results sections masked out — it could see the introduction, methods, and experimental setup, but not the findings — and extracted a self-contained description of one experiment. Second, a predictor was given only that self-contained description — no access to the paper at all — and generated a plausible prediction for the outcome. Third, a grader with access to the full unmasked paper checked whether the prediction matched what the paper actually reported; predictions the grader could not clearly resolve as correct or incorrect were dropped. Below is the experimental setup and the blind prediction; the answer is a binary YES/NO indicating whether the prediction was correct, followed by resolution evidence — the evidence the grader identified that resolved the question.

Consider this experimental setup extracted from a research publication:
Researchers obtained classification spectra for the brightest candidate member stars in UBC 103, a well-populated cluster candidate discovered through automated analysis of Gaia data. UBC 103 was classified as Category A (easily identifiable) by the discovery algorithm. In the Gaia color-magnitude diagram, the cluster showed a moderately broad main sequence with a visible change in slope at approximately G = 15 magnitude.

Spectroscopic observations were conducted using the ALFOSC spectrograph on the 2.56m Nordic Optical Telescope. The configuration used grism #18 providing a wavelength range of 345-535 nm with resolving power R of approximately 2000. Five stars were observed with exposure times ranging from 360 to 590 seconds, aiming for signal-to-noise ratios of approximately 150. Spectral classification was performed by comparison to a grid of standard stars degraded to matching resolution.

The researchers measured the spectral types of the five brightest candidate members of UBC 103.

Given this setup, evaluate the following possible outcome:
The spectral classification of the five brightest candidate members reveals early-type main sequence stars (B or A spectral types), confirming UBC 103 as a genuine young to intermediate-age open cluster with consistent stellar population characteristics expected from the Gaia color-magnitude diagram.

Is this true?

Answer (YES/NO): YES